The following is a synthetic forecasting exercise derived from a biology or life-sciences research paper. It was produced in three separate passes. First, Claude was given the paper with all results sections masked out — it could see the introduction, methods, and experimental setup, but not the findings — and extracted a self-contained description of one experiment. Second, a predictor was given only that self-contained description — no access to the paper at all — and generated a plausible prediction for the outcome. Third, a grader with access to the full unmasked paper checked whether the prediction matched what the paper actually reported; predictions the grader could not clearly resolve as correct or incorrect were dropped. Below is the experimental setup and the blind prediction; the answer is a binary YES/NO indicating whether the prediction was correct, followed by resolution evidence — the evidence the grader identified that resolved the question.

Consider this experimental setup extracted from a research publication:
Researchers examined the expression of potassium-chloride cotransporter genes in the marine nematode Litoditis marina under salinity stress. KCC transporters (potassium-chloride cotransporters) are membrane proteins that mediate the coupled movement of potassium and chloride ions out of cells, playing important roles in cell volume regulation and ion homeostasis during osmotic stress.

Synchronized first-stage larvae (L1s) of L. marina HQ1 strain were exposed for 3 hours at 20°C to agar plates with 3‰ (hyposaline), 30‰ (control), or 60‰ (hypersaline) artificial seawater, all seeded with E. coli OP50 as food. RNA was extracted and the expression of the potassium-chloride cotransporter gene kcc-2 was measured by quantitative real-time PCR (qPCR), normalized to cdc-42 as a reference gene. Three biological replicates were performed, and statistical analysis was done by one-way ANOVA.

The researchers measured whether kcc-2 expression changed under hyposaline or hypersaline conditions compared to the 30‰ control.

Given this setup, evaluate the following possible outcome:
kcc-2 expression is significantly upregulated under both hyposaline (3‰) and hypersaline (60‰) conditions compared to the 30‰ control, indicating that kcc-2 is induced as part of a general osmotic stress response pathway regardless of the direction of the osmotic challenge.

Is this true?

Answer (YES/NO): NO